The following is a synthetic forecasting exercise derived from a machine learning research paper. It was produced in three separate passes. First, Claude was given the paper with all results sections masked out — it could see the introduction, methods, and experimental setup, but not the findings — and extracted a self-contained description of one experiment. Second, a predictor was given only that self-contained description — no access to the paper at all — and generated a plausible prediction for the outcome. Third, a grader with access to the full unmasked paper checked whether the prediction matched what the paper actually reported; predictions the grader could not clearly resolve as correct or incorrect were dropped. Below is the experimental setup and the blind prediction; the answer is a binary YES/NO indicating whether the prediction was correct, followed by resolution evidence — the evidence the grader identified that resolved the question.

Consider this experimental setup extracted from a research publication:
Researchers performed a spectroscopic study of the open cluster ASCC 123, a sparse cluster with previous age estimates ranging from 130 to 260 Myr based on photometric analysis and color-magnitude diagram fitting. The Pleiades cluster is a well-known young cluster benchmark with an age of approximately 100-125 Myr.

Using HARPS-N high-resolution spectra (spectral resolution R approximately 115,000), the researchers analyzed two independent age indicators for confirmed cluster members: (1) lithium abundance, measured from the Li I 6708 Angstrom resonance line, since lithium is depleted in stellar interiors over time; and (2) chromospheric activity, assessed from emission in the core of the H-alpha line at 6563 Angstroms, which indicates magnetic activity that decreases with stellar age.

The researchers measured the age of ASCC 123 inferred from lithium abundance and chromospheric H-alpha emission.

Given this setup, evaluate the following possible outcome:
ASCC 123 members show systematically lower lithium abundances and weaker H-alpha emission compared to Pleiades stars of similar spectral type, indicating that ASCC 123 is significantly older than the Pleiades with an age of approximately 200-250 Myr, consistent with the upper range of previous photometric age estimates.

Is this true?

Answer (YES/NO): NO